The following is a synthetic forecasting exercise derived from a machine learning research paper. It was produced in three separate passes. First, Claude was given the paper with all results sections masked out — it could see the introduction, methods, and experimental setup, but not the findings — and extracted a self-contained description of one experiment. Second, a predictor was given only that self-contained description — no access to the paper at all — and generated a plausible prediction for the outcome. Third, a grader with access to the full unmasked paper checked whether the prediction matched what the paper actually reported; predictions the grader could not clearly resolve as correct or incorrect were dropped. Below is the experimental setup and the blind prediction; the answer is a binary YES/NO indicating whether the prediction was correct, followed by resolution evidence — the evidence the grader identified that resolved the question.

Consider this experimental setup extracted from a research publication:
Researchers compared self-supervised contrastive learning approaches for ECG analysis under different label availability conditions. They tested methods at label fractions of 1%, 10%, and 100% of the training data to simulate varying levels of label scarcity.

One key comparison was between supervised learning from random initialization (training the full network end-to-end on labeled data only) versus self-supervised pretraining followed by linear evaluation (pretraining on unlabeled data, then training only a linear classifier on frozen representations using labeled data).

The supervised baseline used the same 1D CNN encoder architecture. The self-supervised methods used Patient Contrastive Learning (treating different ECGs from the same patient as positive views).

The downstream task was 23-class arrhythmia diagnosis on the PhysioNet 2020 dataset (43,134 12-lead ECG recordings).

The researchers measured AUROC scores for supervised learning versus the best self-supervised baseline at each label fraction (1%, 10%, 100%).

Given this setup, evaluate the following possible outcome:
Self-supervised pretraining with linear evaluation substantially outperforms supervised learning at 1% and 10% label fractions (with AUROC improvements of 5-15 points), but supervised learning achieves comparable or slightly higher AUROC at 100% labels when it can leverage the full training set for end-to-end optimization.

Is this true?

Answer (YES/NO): NO